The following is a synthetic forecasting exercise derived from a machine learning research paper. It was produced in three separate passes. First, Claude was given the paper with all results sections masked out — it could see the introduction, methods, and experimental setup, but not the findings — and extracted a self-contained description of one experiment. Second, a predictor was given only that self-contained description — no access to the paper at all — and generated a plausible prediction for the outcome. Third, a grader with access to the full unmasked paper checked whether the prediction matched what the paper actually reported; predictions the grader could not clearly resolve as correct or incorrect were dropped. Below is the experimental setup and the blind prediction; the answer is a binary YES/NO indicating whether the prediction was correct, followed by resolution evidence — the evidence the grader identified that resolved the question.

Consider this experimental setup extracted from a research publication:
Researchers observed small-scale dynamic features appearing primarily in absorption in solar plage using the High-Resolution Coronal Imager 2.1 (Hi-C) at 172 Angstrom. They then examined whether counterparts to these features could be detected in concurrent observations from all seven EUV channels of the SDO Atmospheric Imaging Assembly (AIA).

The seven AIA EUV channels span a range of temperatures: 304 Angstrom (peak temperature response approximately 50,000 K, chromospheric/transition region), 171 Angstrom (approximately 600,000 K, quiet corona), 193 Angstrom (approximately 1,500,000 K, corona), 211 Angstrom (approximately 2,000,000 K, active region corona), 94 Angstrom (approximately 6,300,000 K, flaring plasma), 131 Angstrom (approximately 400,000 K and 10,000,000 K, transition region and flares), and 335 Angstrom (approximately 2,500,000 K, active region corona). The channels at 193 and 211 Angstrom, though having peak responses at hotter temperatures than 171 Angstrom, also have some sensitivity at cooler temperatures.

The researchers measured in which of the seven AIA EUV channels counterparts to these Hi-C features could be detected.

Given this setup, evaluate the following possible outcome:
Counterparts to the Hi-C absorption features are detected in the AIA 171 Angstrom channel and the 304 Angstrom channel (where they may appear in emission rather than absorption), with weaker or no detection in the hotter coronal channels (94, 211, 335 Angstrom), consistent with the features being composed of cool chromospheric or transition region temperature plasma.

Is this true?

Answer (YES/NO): NO